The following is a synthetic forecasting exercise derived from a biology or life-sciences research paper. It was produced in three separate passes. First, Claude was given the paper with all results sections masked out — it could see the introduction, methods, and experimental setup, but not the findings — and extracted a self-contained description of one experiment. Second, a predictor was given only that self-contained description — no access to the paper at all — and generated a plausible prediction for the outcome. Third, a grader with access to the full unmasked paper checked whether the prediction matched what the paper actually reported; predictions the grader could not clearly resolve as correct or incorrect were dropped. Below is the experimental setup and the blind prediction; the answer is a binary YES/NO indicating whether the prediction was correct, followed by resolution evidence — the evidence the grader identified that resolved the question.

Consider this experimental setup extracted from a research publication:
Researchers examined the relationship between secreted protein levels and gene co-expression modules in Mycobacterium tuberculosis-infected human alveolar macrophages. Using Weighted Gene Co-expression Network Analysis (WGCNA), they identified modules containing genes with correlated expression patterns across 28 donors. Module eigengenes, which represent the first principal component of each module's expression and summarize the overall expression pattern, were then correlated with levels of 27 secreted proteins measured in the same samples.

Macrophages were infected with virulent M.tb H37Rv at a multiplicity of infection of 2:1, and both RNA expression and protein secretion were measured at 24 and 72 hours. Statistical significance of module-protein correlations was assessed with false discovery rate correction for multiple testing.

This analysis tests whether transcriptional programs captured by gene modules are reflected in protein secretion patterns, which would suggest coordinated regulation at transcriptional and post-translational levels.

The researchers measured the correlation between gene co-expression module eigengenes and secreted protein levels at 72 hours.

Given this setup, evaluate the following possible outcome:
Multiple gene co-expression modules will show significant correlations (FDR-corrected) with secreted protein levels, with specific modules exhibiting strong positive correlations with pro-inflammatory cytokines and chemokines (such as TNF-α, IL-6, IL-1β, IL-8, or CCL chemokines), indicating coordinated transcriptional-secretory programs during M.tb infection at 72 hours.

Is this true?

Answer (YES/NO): NO